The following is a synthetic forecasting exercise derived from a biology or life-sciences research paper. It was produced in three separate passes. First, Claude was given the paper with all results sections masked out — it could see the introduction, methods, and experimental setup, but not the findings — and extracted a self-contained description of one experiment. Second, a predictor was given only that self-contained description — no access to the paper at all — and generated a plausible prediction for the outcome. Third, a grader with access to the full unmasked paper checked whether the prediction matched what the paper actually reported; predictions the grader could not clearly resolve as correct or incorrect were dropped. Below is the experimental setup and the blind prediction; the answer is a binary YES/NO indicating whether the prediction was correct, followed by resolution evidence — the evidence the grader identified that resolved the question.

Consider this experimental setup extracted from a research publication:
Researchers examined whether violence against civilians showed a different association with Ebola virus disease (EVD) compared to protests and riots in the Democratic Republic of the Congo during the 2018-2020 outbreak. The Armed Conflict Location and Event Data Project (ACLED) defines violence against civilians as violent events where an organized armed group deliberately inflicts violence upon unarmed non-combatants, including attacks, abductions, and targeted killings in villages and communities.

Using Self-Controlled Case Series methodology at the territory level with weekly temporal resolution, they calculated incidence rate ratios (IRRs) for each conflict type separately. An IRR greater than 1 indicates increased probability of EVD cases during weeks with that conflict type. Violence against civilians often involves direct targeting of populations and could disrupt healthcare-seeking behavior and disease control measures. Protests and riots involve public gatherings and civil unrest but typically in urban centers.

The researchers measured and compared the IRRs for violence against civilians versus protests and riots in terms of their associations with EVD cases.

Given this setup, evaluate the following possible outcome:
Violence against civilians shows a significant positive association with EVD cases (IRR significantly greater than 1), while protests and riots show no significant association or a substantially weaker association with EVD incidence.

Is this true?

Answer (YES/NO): NO